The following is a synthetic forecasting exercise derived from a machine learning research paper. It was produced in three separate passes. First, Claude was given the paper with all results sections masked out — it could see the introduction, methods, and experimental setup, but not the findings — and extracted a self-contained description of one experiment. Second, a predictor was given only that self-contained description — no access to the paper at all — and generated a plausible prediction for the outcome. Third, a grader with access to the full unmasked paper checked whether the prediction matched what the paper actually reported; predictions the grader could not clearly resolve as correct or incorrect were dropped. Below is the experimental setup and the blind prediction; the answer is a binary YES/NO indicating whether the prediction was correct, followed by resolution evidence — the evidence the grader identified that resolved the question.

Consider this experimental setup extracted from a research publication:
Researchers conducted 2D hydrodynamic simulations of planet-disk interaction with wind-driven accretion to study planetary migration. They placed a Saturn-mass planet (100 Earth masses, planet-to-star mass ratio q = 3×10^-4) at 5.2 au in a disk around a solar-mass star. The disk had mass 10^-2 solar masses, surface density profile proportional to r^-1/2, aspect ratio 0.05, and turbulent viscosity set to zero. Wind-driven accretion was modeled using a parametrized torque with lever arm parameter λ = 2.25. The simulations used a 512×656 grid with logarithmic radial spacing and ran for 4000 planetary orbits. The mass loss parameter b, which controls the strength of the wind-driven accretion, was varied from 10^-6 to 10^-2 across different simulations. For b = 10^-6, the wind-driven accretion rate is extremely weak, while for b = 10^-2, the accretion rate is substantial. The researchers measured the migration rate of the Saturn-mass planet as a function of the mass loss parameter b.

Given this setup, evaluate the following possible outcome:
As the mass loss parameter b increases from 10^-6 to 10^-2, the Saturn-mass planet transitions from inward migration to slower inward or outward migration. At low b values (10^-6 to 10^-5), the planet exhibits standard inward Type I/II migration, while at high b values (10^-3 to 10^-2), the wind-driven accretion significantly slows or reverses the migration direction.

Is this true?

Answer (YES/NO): NO